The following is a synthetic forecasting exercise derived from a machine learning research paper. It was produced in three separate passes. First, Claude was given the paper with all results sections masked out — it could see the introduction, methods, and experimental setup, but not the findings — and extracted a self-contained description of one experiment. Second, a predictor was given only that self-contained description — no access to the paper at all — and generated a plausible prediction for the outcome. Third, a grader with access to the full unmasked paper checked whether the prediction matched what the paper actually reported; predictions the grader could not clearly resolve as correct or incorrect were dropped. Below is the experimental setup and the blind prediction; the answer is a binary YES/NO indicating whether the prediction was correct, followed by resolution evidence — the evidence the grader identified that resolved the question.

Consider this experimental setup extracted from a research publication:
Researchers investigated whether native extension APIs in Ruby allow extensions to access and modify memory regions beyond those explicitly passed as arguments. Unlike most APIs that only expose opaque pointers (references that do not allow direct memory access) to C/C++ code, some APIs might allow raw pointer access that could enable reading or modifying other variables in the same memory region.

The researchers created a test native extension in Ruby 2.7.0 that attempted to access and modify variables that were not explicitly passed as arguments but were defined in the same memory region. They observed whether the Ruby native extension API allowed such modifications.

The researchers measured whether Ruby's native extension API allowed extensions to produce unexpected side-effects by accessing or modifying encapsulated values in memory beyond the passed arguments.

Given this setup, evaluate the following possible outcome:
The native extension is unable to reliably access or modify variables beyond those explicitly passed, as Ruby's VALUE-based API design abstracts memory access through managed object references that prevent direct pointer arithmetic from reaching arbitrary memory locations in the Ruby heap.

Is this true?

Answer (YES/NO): NO